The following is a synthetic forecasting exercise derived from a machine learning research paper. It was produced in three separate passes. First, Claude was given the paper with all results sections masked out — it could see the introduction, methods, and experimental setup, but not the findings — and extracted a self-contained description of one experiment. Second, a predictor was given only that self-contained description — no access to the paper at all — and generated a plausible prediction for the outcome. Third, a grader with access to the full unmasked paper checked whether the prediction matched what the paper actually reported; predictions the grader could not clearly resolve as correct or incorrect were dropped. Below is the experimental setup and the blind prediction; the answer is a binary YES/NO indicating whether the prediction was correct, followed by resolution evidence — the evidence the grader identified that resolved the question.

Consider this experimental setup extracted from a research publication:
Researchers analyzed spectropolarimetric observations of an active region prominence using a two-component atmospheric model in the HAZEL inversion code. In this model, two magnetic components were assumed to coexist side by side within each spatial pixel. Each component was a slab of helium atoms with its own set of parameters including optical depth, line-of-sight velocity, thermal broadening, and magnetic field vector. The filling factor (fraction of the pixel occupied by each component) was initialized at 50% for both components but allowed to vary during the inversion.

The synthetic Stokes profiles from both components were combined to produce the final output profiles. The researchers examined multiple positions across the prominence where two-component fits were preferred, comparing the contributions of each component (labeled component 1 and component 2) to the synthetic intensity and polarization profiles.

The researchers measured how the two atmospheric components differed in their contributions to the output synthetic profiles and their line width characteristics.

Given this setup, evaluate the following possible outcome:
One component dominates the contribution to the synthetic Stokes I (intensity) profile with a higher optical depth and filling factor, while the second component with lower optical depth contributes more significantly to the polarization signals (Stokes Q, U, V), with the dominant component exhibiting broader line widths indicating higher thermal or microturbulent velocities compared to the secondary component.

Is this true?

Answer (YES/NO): NO